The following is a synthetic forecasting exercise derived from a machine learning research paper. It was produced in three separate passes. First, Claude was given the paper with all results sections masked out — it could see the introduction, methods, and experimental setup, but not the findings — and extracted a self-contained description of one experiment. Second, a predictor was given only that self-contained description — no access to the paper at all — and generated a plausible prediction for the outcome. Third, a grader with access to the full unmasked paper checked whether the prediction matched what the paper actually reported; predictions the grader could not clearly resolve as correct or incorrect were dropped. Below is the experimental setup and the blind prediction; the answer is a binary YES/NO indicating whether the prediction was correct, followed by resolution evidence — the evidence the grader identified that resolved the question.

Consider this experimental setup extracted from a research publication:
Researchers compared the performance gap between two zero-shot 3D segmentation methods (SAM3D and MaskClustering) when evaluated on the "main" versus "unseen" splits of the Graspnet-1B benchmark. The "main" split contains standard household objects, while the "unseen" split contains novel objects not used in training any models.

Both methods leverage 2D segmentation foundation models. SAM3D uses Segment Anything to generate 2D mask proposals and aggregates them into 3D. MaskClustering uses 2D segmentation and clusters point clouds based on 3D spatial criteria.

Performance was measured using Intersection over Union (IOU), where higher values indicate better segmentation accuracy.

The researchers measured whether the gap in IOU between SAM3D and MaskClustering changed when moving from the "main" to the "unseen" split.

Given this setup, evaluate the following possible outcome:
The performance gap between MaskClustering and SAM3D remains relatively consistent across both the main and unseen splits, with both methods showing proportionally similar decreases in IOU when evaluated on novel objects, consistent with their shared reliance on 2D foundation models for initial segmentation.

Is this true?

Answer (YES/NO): NO